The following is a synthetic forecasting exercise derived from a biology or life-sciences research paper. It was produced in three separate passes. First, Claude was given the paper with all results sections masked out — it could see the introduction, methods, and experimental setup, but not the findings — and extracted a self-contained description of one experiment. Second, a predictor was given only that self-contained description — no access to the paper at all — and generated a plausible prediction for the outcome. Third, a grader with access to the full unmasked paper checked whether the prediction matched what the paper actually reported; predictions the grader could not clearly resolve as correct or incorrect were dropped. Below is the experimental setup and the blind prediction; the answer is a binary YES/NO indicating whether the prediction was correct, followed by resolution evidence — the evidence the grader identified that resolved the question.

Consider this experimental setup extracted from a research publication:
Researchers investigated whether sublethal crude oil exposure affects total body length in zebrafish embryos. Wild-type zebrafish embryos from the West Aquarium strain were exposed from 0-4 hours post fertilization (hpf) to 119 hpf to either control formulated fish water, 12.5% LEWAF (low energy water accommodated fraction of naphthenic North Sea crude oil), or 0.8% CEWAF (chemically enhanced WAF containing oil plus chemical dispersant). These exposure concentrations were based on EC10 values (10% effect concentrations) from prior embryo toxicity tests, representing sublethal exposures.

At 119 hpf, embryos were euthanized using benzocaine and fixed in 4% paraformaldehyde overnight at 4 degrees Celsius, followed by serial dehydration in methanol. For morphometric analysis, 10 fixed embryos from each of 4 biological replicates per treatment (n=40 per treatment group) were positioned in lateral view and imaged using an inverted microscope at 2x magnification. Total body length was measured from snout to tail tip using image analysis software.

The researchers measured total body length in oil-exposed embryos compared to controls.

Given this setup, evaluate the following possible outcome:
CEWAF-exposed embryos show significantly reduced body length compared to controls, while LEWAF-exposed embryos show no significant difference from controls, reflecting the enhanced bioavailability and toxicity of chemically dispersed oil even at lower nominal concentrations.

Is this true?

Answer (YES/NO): NO